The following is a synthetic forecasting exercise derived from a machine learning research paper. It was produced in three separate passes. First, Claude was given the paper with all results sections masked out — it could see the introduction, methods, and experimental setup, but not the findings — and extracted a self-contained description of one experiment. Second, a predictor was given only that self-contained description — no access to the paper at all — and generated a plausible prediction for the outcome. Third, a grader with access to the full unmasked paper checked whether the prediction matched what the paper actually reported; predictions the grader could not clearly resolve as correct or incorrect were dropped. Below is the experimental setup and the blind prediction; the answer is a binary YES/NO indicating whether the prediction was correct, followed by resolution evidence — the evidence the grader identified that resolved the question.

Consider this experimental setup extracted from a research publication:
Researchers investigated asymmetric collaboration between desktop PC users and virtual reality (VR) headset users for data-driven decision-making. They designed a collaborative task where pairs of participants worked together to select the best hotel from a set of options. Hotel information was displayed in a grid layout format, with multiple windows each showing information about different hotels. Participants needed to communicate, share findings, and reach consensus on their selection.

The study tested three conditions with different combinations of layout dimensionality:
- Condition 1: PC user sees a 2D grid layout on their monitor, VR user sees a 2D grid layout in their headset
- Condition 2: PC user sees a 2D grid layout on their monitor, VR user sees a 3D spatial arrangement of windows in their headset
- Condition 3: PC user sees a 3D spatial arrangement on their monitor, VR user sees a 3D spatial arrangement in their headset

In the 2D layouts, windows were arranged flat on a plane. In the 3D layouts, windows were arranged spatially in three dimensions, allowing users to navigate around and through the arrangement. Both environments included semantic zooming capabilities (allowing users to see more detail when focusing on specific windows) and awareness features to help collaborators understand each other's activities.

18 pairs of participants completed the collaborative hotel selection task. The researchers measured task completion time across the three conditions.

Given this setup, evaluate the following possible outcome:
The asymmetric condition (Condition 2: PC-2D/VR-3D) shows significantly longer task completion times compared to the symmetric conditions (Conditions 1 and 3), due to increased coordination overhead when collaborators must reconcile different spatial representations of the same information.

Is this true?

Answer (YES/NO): NO